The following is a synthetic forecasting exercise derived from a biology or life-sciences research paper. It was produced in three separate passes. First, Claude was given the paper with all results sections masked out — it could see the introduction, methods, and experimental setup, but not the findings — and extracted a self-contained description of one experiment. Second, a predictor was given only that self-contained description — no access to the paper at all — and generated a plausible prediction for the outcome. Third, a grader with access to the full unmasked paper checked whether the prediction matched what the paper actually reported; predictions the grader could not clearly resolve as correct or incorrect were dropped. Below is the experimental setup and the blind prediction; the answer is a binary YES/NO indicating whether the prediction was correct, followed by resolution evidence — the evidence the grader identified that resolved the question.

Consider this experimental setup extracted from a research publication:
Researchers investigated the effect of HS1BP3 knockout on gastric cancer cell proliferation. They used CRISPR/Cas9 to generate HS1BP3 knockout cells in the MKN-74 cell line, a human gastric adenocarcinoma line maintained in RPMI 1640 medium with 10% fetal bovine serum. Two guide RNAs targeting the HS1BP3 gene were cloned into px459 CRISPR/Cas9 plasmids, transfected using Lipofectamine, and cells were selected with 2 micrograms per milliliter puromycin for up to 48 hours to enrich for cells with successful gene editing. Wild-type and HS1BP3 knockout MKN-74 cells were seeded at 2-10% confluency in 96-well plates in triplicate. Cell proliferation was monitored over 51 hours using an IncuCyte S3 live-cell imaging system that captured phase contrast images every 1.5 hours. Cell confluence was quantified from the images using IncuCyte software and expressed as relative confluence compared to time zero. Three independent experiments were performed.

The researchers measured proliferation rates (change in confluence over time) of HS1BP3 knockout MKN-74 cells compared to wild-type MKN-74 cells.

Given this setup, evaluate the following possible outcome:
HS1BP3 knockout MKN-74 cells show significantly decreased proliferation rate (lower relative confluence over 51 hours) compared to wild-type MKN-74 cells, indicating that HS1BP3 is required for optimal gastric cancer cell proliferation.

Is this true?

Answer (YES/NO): YES